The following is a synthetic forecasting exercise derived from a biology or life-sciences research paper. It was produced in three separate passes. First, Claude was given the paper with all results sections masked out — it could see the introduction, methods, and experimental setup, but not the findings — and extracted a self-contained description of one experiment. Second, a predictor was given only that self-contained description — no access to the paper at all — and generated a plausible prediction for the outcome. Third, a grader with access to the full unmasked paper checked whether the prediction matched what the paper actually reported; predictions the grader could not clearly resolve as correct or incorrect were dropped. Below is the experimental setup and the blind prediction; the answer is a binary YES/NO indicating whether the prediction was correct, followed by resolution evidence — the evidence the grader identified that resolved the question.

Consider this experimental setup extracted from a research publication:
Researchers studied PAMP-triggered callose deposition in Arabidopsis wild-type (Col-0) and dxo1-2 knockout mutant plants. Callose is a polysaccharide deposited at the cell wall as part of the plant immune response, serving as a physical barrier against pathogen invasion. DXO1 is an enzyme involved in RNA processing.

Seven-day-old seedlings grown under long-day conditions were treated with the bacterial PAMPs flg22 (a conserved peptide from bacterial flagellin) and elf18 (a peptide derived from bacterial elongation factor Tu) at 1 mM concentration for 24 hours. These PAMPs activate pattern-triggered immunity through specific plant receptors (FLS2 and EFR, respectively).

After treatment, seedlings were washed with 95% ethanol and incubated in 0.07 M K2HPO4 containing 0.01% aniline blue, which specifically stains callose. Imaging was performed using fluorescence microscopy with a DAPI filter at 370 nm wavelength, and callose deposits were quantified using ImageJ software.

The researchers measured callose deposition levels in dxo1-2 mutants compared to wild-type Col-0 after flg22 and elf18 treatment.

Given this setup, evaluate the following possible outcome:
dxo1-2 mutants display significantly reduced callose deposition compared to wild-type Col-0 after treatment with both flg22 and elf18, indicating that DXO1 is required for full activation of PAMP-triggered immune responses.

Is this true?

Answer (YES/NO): NO